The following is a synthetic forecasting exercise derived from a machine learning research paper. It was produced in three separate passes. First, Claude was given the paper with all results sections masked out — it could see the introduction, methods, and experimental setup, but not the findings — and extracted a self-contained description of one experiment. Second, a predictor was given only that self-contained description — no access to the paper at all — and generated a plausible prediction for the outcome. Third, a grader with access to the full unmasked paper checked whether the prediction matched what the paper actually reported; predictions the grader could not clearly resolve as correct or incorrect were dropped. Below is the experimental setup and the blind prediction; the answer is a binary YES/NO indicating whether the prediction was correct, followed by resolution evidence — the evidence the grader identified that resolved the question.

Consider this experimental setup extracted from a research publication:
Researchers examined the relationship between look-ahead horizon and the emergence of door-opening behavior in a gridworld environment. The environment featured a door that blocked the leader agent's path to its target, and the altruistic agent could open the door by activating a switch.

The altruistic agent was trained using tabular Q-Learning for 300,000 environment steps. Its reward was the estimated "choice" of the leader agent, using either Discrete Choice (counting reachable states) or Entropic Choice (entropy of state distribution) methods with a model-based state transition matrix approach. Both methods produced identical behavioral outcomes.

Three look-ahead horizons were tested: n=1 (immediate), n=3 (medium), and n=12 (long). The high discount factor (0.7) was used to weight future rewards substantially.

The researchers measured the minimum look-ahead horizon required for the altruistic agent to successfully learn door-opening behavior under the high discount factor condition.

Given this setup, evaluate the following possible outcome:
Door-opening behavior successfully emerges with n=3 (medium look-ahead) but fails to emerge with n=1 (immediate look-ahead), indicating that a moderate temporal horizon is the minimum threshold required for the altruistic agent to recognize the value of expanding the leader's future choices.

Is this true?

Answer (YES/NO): YES